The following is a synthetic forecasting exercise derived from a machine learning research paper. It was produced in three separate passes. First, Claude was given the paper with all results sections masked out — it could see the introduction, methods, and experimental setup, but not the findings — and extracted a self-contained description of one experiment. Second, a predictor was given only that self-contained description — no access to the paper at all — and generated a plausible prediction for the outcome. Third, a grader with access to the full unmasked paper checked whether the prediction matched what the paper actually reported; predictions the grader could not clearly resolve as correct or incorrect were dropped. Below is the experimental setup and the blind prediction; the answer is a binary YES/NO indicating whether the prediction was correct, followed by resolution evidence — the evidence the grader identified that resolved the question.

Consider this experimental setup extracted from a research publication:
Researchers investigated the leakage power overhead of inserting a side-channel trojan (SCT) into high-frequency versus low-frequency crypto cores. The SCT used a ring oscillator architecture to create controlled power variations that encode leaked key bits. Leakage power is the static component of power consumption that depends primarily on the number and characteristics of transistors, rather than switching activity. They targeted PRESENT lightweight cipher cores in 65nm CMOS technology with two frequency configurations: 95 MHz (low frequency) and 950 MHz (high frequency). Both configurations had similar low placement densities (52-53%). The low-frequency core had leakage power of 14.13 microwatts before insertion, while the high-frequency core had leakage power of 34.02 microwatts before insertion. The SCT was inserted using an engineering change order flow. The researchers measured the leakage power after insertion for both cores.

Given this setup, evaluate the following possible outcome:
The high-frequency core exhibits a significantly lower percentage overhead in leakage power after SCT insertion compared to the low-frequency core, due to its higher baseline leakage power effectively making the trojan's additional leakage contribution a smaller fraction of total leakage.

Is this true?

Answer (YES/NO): YES